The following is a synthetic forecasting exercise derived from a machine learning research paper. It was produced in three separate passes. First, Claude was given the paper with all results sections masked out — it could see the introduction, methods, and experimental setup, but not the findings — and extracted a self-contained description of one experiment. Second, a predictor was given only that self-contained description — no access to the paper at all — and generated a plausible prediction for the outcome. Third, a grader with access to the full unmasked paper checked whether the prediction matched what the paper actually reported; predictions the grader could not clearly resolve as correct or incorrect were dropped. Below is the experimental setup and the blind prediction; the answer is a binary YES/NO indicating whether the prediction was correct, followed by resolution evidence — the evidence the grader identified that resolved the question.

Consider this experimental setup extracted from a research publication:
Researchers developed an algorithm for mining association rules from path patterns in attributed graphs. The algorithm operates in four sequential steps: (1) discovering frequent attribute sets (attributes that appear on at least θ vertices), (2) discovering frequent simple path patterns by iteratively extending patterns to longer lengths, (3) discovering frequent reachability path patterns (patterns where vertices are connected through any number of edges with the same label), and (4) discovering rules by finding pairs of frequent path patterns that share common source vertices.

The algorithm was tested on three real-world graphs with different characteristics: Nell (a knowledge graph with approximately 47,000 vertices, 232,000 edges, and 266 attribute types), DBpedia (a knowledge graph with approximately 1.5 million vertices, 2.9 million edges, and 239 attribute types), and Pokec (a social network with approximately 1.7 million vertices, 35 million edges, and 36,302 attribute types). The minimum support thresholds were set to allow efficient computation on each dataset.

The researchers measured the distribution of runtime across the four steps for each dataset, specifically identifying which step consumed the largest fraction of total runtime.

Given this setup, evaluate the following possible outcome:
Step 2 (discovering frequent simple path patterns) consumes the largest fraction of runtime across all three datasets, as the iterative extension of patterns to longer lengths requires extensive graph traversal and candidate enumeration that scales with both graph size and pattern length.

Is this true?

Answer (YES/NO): NO